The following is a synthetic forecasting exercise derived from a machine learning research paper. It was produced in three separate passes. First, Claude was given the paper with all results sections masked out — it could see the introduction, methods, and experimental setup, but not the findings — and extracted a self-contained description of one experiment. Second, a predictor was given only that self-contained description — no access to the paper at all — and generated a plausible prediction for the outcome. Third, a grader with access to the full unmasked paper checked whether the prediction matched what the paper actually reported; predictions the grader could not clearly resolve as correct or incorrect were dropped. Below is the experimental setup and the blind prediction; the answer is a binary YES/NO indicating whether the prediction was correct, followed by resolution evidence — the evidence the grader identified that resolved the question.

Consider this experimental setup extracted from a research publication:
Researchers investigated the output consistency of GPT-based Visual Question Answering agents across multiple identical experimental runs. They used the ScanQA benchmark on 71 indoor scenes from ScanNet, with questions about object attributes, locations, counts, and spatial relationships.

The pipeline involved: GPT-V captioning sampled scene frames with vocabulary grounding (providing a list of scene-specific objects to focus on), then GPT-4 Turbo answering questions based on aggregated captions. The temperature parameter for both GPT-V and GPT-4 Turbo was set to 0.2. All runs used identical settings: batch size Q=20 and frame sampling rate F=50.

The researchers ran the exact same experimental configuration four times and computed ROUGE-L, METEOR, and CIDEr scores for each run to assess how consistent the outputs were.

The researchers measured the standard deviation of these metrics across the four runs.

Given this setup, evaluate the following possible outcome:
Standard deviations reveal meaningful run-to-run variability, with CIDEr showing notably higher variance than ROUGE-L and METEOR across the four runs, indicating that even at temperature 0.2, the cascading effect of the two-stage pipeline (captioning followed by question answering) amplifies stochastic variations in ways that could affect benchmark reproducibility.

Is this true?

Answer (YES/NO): NO